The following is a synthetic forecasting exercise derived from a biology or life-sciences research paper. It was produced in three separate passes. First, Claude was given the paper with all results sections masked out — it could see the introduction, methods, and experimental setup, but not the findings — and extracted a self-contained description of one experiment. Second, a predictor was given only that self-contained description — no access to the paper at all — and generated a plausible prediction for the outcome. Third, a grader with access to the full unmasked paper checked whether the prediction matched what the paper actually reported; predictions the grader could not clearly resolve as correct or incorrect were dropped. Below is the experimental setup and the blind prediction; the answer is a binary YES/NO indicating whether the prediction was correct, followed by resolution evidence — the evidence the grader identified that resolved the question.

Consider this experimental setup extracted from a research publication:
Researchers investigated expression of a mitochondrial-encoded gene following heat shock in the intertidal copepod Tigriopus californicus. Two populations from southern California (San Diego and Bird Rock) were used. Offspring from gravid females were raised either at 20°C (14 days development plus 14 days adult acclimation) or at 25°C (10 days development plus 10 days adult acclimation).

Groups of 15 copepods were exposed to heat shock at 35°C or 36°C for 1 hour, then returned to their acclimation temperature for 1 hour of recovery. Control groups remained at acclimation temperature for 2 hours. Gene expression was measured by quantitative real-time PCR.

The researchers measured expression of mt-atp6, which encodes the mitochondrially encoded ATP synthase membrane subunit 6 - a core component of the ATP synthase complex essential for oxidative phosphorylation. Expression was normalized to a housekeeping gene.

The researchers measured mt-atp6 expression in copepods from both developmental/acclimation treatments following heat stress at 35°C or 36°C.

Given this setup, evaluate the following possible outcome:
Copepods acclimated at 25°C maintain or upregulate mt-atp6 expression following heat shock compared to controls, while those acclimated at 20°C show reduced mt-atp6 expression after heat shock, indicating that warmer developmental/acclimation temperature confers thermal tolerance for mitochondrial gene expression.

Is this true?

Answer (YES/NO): NO